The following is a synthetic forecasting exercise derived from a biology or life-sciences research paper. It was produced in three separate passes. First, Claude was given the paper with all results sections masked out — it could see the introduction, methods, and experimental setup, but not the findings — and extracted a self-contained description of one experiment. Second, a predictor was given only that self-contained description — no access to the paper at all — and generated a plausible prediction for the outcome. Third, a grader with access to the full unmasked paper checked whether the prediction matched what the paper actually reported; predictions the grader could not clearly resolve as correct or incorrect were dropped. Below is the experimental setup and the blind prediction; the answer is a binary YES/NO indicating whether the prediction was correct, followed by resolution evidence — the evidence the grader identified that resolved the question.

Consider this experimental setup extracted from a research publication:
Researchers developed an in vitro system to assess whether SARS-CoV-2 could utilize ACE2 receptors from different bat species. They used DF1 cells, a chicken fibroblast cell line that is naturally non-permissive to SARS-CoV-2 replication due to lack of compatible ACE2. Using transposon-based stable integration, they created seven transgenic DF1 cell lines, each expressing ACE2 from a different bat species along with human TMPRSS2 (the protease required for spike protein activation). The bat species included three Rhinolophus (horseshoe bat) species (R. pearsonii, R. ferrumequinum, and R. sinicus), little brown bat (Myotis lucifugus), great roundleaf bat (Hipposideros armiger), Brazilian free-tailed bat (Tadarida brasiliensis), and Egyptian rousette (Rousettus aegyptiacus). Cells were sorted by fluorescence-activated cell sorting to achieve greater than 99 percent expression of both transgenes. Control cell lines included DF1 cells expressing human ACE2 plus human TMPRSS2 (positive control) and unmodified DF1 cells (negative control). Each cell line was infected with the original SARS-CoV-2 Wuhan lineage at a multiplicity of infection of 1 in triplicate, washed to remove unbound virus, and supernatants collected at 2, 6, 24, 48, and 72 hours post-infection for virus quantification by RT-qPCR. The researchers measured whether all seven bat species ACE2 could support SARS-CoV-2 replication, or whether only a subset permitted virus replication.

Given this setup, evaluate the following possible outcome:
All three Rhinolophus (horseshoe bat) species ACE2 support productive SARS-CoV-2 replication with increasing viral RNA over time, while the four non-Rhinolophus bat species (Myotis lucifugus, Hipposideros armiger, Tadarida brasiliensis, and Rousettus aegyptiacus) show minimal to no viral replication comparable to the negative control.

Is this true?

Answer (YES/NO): NO